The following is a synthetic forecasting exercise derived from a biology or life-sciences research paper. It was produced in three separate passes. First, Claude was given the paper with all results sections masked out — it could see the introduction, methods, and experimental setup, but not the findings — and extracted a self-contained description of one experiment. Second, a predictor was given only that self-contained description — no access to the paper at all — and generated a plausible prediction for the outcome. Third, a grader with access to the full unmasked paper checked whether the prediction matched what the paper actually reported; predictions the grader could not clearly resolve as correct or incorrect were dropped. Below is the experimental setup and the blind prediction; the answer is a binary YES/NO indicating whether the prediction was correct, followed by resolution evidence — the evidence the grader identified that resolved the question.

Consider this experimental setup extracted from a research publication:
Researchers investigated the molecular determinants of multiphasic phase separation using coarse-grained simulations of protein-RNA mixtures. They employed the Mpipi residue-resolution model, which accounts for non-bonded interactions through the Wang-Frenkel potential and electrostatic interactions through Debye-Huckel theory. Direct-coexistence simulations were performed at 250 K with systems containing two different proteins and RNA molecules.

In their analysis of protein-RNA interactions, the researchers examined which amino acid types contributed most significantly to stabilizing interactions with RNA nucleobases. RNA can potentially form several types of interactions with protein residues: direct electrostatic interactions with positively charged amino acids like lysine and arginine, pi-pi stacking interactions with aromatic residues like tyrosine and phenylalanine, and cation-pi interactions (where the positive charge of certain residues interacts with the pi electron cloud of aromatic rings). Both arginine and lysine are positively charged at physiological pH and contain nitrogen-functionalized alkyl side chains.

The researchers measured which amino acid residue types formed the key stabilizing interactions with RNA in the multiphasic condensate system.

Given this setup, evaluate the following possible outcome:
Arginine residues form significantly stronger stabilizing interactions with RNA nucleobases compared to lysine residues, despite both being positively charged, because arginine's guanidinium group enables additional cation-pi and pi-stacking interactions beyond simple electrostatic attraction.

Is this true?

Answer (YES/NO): YES